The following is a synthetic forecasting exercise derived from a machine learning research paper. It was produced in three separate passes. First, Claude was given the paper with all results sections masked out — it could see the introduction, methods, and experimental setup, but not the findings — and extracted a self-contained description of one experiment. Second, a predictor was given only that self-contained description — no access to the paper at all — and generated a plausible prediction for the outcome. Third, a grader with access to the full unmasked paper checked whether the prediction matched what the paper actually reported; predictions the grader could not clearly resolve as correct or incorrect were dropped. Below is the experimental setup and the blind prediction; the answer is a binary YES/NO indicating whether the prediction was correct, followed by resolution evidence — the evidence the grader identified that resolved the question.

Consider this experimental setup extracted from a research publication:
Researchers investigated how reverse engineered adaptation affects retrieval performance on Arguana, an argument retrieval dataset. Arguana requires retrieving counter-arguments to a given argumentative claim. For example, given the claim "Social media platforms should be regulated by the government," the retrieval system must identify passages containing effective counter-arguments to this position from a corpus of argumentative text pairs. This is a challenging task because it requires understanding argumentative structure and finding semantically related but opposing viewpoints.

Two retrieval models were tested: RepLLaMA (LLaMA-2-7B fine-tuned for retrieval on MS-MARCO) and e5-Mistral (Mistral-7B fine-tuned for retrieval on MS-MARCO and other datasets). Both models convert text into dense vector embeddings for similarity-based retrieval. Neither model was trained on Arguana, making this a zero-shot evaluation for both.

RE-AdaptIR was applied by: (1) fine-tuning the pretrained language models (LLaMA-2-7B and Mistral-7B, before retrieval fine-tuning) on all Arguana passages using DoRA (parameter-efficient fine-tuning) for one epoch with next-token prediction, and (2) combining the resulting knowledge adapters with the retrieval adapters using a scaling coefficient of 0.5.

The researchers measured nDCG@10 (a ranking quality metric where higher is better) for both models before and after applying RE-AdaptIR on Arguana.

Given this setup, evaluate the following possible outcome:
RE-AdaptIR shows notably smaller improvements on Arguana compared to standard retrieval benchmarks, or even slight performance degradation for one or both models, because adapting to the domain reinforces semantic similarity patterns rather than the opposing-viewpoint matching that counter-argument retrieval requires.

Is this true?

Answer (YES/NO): NO